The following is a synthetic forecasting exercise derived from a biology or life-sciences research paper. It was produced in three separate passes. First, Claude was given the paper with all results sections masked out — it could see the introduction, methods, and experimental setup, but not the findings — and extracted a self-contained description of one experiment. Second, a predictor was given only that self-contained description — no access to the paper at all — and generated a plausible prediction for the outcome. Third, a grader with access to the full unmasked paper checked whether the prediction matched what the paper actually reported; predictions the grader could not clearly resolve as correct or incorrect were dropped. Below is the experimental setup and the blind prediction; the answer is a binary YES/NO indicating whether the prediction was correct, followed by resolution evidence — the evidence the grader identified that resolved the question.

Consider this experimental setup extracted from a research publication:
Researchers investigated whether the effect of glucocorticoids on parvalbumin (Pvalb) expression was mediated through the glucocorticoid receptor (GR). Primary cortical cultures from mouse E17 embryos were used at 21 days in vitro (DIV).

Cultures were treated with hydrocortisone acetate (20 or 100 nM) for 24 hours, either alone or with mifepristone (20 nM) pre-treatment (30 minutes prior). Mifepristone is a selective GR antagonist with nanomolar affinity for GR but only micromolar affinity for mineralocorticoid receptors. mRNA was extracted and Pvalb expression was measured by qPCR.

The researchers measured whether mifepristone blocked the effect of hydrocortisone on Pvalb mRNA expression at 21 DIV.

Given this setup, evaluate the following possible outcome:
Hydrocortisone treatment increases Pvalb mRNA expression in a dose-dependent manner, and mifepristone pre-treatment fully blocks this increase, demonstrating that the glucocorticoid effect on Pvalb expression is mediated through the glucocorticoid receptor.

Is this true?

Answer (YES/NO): NO